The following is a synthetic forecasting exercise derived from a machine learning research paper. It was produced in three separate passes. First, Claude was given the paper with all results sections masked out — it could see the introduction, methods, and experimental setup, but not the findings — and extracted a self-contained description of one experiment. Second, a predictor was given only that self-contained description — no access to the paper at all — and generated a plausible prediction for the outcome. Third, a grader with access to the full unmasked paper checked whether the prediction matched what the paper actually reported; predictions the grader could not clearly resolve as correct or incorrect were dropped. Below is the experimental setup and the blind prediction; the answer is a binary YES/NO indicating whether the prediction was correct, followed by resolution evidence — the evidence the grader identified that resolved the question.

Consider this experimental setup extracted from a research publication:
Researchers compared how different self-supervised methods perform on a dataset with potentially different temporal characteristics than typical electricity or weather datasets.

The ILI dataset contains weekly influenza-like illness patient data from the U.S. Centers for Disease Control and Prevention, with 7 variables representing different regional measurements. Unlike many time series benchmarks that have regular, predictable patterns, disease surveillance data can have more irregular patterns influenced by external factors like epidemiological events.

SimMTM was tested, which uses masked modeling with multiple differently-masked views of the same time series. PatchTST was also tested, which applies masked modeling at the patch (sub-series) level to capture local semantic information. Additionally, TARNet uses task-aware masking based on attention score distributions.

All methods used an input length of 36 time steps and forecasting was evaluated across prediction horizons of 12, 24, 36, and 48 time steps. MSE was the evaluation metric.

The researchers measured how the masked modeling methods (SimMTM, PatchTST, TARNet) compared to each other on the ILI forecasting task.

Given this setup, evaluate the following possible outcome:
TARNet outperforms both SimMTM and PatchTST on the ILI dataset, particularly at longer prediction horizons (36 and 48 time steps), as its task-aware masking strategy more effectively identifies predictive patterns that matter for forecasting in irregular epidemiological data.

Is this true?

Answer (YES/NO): NO